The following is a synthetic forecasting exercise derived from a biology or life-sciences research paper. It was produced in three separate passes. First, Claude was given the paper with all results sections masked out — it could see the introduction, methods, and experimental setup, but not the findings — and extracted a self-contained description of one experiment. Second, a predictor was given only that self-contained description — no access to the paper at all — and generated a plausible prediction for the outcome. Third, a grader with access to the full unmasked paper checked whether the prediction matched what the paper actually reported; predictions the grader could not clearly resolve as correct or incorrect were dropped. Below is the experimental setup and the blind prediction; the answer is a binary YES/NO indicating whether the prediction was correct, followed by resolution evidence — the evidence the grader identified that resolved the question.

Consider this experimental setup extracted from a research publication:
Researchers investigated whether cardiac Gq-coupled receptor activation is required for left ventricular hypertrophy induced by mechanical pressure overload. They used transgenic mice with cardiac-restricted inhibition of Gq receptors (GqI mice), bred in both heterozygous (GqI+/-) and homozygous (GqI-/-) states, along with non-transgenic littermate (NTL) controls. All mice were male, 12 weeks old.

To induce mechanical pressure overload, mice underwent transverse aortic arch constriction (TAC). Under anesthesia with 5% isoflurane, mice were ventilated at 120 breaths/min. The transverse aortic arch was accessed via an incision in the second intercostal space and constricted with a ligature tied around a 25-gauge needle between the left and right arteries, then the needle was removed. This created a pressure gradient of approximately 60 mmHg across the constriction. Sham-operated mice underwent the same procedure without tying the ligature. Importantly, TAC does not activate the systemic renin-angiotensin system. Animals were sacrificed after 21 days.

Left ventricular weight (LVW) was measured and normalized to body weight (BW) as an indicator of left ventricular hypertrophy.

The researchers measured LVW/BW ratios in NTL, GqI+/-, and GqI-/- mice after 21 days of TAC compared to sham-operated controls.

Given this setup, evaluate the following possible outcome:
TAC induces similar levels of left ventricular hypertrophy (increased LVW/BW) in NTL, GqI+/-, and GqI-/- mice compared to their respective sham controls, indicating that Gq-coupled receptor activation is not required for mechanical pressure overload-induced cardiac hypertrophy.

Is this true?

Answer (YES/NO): YES